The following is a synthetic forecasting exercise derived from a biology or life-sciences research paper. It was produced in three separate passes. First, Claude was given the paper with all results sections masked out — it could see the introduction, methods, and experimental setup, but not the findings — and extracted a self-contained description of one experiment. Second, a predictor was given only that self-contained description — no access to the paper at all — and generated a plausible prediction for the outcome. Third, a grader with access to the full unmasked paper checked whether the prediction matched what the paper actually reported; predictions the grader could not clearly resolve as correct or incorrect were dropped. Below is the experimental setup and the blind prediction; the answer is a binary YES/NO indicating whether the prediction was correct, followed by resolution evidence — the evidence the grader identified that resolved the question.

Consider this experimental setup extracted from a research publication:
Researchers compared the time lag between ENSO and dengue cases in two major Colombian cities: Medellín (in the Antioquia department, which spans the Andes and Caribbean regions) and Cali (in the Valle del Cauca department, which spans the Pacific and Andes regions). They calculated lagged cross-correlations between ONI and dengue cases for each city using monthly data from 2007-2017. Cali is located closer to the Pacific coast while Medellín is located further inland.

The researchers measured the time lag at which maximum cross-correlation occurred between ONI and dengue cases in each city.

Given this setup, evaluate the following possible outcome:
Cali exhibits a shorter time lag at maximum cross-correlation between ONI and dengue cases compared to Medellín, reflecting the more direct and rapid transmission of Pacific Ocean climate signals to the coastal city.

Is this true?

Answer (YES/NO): YES